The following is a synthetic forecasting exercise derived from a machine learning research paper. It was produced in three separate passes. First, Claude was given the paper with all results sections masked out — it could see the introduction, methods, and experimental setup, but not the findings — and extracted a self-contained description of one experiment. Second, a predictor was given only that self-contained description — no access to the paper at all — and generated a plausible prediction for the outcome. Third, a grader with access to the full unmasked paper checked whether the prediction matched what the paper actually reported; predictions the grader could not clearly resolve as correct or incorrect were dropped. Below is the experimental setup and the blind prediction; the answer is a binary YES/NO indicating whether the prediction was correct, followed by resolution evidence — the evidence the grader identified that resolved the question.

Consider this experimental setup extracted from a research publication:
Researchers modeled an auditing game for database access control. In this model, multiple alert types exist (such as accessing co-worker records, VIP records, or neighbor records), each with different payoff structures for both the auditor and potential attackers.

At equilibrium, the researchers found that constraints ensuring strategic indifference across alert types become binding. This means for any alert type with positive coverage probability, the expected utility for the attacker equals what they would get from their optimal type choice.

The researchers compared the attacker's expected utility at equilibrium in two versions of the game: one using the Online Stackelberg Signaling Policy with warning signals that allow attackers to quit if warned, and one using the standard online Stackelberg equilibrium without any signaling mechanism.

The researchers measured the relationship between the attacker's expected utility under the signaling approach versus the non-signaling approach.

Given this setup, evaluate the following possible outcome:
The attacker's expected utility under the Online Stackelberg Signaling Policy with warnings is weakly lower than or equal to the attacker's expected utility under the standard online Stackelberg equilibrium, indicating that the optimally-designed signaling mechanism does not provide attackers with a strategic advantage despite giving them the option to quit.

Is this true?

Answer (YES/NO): YES